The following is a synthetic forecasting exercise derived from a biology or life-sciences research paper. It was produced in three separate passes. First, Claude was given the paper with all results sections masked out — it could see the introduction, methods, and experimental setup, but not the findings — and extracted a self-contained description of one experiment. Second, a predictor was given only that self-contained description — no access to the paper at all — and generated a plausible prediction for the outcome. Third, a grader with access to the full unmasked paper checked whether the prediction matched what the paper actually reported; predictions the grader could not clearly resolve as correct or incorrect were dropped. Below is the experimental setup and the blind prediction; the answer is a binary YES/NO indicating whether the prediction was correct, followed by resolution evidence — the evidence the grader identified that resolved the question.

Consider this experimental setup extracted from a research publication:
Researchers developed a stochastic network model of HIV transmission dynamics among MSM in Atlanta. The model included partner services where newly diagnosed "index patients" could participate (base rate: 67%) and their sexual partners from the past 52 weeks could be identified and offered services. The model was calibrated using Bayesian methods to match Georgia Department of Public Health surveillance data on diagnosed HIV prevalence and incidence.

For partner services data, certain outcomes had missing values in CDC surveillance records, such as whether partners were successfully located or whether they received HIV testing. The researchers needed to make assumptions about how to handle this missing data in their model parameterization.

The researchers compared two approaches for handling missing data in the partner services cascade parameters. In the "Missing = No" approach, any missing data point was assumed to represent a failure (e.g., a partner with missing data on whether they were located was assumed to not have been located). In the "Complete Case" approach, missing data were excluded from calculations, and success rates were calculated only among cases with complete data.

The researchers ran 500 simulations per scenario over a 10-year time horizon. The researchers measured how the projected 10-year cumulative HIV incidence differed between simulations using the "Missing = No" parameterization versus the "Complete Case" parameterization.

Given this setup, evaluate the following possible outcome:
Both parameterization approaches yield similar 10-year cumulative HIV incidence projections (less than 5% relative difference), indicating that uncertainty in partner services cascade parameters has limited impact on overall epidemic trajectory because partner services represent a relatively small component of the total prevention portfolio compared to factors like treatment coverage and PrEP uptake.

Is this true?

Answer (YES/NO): YES